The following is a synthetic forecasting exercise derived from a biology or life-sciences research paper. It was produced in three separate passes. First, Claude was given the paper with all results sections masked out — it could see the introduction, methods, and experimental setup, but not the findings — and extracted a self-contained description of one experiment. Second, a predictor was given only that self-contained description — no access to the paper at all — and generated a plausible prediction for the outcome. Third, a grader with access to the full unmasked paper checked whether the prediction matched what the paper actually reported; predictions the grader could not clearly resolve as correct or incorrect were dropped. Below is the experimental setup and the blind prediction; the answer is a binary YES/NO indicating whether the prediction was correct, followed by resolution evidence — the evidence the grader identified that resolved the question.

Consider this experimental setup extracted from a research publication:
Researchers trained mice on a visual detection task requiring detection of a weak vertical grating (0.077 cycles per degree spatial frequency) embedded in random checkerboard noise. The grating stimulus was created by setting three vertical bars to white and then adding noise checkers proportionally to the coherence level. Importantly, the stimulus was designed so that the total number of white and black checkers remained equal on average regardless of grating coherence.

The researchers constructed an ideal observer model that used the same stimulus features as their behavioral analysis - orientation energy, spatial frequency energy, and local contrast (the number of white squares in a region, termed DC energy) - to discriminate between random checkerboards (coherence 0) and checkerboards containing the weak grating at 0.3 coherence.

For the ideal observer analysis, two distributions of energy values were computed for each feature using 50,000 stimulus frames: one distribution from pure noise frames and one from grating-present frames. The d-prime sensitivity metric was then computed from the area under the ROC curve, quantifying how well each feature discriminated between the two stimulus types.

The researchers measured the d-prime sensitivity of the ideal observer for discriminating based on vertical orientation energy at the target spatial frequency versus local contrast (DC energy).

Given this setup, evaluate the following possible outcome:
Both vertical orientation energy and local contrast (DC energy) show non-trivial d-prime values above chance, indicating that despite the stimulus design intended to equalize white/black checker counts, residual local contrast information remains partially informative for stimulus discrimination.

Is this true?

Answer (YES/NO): YES